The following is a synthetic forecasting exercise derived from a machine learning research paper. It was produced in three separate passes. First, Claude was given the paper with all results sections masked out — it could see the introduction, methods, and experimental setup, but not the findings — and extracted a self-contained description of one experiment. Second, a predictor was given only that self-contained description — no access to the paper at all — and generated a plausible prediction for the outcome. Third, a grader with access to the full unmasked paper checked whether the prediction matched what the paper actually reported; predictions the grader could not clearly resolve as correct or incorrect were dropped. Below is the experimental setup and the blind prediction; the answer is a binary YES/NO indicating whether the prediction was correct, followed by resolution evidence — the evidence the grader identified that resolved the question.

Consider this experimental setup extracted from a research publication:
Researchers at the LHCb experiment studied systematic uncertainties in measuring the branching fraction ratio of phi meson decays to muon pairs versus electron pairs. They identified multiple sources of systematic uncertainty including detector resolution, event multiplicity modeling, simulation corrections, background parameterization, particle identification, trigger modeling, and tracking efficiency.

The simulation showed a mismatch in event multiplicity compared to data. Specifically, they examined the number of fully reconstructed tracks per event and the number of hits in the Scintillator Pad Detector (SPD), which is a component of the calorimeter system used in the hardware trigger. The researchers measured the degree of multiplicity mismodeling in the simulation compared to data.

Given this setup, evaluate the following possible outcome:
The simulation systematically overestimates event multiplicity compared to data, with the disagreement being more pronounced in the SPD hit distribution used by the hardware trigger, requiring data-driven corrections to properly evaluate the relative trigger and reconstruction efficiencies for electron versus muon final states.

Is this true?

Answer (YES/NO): NO